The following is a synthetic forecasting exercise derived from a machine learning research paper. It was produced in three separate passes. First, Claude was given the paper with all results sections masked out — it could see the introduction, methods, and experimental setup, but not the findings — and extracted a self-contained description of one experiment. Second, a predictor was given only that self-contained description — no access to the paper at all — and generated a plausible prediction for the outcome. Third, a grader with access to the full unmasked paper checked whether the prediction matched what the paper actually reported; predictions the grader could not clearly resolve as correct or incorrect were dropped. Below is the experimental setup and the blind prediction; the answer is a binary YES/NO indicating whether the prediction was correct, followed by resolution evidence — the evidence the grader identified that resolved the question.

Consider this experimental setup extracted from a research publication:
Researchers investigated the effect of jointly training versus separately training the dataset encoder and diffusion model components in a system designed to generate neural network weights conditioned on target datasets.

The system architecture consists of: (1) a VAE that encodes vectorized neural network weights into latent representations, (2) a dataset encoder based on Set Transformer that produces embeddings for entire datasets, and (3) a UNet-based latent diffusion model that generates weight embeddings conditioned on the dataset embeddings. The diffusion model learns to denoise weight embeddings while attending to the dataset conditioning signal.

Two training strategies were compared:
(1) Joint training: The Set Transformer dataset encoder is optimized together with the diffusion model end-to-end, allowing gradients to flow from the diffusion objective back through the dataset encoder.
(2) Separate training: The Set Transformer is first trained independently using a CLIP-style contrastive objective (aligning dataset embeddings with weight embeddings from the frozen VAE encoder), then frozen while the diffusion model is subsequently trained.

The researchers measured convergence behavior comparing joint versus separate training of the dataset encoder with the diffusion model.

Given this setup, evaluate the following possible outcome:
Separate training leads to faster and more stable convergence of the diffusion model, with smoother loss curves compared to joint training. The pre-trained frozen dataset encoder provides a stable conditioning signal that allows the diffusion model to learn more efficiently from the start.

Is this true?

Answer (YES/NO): YES